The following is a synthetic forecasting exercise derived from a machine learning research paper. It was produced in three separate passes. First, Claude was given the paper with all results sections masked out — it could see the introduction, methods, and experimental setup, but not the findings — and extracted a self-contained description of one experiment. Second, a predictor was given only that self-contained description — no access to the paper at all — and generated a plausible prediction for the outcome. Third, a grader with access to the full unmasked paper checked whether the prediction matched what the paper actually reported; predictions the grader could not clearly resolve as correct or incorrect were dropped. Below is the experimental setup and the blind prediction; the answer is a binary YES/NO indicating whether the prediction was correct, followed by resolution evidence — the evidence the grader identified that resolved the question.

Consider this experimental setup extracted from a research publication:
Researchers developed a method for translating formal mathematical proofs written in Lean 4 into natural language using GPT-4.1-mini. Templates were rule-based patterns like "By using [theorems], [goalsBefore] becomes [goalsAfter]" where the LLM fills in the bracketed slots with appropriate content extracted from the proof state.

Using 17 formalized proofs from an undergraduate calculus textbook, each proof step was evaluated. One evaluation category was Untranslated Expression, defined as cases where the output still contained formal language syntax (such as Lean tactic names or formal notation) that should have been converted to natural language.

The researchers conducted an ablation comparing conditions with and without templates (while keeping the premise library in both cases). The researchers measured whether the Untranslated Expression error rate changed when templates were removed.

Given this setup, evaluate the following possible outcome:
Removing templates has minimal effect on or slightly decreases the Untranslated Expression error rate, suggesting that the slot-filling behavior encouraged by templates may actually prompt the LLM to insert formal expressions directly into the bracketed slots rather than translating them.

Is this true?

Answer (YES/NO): YES